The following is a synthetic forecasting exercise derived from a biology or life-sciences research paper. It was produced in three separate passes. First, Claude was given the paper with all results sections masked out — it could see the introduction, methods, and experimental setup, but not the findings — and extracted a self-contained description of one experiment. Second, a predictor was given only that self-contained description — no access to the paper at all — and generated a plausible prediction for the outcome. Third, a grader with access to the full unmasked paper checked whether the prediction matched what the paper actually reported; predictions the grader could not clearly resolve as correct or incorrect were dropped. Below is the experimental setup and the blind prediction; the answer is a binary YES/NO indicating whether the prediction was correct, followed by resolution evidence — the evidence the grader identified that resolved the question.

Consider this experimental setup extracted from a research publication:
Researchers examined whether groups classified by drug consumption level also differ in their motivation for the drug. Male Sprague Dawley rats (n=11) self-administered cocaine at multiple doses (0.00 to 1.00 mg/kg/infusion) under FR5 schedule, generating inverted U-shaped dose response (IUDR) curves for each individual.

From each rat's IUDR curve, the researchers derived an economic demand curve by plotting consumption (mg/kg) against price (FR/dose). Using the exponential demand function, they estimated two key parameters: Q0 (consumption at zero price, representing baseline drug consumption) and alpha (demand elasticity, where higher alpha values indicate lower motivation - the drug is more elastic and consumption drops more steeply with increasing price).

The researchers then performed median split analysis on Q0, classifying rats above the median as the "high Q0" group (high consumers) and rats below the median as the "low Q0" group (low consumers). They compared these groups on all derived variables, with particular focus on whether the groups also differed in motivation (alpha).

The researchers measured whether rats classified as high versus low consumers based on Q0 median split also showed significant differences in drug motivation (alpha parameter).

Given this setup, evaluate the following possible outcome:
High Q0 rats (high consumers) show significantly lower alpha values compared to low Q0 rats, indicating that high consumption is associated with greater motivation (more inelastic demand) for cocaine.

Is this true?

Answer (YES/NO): NO